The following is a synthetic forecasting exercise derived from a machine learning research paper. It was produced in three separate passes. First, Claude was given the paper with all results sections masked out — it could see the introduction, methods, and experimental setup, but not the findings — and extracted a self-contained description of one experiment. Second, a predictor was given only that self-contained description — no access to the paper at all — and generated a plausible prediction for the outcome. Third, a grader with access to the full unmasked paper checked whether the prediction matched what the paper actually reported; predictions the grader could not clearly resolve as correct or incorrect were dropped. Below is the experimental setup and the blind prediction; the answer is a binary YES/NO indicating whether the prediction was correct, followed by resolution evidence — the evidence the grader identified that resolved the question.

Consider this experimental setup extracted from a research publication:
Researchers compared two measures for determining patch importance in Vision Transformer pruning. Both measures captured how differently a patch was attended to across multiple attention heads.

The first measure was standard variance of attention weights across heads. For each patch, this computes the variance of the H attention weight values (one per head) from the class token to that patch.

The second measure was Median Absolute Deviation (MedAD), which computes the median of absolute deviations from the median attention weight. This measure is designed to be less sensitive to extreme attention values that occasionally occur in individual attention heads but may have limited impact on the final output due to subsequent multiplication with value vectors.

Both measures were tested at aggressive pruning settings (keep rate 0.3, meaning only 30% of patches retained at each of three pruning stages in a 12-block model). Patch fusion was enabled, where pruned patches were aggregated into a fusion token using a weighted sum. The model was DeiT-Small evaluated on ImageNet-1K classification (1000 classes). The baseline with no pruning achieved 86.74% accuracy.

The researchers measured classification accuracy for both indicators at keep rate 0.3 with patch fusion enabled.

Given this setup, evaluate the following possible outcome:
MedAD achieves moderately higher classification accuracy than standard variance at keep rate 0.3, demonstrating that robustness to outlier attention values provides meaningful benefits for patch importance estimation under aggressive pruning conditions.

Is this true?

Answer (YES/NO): NO